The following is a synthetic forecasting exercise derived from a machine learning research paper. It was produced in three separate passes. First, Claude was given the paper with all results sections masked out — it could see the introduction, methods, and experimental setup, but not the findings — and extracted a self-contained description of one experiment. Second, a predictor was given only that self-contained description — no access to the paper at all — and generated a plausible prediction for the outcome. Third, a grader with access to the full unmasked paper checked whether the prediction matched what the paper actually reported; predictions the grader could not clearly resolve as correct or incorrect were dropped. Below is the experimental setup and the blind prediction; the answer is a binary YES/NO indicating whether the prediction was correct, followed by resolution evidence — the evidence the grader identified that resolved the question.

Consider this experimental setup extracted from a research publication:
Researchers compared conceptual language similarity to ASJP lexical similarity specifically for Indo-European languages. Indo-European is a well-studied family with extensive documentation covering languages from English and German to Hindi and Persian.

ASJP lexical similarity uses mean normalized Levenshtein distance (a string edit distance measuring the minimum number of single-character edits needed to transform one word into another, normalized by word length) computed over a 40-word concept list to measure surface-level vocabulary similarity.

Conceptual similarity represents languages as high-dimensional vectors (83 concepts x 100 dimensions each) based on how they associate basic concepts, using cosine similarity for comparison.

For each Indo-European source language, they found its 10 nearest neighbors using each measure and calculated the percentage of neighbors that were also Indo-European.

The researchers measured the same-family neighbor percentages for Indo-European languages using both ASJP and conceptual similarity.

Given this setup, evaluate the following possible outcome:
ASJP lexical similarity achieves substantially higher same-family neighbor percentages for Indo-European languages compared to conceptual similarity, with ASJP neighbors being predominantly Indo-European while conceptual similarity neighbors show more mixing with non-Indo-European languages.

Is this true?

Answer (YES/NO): YES